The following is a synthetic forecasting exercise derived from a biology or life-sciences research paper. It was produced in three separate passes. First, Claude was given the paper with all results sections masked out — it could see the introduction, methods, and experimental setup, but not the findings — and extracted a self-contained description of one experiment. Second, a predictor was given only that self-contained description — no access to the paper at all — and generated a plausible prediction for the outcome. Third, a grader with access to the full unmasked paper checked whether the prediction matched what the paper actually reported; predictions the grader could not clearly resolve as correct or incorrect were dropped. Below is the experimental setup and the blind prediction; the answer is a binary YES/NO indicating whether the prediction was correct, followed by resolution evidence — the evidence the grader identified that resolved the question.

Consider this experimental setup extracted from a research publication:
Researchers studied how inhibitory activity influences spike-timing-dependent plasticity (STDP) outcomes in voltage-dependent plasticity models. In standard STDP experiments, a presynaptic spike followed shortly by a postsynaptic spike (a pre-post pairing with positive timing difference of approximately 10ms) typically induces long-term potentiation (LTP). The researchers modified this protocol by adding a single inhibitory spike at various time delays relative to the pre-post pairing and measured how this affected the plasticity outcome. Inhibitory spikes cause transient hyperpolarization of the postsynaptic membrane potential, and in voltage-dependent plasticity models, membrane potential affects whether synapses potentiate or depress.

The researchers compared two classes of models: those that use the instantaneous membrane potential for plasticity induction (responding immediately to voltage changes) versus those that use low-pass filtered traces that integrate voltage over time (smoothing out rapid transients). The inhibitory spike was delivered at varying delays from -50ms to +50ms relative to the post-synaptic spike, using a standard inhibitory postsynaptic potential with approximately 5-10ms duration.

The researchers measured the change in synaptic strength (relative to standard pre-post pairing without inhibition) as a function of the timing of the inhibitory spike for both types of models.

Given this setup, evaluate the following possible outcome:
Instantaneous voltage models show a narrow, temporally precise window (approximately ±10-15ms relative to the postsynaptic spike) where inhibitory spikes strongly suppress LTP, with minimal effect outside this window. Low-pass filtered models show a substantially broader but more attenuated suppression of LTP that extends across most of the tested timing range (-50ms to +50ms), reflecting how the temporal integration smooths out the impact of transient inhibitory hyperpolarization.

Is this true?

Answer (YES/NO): NO